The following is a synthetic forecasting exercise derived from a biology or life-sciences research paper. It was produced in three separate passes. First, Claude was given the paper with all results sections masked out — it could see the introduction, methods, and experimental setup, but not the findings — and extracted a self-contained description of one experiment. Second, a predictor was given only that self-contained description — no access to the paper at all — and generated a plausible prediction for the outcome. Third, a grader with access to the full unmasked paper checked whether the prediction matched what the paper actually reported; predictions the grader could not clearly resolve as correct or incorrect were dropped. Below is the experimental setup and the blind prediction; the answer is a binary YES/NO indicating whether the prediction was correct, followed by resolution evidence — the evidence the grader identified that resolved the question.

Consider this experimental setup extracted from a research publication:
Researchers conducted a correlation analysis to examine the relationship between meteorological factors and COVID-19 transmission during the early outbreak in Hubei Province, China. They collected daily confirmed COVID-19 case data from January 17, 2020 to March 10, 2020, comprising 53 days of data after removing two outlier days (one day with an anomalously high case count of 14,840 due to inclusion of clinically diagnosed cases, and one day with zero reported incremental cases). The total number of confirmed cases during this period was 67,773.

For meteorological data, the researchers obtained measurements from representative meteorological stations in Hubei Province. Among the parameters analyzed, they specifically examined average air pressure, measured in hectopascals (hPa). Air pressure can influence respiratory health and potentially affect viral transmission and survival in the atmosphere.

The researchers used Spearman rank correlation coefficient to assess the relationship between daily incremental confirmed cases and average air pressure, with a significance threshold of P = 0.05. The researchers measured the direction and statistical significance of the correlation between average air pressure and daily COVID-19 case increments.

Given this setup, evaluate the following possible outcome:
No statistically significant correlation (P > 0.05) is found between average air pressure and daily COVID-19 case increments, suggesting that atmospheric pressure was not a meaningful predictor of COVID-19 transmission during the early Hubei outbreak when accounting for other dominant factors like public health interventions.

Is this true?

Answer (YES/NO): NO